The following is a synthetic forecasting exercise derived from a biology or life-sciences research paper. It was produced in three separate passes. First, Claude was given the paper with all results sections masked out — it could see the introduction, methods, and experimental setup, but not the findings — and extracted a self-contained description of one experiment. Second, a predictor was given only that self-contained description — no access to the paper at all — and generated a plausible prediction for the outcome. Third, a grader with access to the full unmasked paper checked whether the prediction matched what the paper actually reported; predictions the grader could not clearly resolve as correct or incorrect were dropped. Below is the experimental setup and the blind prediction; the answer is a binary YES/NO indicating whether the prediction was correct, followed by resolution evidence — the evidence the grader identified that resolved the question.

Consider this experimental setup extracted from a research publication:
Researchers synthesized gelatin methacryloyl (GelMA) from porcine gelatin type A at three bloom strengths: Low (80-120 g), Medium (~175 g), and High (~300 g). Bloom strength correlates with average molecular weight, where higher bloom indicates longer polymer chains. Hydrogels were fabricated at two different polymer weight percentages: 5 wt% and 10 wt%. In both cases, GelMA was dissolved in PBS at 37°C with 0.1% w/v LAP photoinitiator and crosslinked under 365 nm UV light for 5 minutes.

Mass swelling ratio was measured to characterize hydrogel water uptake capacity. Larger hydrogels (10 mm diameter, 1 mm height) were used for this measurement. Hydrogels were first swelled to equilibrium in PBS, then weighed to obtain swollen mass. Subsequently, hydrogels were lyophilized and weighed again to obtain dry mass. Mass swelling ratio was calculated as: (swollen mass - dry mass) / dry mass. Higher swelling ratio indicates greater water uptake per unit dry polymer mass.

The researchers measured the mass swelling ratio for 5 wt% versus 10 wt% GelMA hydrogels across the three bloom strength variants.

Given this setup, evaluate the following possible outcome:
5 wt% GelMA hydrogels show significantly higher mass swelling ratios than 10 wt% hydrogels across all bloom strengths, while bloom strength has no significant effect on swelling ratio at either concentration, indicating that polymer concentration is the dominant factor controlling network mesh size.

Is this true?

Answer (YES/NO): YES